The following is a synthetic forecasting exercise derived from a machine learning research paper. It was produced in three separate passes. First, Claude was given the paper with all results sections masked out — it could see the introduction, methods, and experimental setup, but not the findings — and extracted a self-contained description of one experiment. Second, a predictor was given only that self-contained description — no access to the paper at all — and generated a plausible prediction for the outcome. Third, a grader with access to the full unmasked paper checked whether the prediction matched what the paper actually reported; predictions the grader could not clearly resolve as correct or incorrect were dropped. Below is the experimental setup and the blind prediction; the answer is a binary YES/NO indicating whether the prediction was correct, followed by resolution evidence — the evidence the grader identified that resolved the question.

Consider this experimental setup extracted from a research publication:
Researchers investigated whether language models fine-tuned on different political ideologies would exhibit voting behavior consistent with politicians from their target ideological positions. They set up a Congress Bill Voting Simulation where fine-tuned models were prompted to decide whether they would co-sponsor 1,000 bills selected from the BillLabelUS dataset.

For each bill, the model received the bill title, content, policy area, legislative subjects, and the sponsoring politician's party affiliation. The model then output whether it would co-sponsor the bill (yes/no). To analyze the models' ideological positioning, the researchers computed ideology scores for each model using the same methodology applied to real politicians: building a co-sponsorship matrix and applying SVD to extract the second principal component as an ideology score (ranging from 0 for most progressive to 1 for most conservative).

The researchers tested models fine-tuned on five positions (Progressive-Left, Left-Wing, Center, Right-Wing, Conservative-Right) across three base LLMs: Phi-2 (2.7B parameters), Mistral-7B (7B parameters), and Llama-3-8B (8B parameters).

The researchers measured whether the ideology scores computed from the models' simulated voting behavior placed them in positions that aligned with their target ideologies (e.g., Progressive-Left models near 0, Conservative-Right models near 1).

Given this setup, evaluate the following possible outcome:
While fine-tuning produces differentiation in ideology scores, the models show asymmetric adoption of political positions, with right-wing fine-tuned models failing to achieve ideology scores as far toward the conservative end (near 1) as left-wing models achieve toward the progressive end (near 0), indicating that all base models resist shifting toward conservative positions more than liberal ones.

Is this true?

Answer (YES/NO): NO